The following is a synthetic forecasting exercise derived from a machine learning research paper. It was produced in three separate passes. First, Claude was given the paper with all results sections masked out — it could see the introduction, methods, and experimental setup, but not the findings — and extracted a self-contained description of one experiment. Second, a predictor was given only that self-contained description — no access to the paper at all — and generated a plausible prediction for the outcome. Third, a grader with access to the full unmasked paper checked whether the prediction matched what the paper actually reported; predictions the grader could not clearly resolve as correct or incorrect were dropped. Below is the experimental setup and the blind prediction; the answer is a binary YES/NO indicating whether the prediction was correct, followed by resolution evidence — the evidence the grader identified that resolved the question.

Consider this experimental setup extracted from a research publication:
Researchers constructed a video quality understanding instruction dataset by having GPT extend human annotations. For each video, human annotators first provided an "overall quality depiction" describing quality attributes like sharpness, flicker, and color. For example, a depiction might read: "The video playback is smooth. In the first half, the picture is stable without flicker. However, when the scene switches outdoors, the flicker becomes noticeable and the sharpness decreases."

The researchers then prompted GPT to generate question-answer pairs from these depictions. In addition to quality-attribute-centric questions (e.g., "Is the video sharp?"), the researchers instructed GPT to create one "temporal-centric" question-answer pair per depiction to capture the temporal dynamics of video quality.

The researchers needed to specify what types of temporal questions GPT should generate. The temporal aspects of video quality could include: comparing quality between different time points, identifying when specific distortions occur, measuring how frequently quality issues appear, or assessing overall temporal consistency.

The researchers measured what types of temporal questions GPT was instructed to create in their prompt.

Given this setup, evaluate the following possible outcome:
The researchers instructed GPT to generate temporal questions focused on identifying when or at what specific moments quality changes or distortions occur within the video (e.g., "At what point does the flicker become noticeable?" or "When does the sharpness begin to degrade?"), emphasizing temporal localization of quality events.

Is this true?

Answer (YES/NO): NO